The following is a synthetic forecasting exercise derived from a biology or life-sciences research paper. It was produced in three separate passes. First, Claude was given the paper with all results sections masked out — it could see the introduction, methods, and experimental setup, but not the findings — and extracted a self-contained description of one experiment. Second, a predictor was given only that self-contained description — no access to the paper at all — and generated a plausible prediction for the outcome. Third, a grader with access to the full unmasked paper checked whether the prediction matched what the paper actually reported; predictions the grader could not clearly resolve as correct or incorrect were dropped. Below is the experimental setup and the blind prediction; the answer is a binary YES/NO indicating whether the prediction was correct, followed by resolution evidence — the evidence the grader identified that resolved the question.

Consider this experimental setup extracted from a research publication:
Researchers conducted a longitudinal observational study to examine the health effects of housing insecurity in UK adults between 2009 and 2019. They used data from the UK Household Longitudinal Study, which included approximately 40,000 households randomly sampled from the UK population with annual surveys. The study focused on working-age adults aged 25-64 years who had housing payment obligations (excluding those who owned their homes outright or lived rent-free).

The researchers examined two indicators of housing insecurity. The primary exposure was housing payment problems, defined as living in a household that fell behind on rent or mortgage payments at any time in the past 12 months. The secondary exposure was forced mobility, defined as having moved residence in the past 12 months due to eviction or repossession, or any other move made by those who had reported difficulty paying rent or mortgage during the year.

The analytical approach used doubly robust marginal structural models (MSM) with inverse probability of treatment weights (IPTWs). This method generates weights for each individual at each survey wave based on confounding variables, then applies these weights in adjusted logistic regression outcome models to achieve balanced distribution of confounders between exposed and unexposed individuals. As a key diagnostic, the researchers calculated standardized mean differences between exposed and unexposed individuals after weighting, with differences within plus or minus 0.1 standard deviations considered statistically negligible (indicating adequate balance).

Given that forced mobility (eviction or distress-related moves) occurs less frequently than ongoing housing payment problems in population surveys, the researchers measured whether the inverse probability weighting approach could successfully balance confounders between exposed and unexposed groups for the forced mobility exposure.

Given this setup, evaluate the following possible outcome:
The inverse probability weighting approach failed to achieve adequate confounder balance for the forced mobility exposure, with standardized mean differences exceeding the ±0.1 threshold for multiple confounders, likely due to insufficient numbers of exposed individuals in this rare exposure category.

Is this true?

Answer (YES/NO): YES